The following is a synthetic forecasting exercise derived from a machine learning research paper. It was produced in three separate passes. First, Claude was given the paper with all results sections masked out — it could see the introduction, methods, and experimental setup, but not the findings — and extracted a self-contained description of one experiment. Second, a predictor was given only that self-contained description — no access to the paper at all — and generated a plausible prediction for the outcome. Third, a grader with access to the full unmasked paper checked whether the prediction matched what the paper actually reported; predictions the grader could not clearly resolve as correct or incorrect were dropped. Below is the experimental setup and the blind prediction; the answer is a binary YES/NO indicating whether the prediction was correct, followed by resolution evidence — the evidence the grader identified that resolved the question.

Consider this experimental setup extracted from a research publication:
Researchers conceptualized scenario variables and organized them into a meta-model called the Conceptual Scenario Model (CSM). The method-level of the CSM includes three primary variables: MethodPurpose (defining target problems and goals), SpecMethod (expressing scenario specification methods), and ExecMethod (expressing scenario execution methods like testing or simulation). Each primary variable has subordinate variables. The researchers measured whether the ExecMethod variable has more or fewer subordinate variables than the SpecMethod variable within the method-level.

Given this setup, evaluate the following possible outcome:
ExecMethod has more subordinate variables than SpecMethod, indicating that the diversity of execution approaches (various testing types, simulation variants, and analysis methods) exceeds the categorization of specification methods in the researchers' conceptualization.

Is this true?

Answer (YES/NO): YES